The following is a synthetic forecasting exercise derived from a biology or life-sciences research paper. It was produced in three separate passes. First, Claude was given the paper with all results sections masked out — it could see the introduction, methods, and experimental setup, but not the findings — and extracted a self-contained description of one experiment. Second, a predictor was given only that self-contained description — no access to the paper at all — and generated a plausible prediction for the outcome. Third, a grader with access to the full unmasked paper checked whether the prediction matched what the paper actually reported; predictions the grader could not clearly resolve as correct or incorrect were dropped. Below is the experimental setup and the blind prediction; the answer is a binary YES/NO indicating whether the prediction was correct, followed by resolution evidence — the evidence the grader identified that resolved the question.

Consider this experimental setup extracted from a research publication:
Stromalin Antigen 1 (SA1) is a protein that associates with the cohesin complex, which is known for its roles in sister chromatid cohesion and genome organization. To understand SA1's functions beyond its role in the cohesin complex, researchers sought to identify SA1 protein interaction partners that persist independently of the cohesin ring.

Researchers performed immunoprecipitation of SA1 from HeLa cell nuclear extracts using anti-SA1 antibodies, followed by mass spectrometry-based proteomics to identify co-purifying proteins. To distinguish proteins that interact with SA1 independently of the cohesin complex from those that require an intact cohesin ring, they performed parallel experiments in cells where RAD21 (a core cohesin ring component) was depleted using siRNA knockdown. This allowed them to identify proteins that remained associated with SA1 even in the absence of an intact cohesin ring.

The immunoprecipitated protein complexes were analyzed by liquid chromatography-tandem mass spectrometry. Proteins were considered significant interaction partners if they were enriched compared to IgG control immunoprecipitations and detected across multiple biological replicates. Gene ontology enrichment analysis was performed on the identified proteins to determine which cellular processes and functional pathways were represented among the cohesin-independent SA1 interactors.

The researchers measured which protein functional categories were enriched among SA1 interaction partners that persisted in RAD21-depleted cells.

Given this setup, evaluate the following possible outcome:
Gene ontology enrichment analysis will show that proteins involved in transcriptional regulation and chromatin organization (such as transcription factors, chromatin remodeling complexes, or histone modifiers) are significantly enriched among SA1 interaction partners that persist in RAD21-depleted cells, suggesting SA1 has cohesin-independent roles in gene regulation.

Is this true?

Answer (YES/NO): NO